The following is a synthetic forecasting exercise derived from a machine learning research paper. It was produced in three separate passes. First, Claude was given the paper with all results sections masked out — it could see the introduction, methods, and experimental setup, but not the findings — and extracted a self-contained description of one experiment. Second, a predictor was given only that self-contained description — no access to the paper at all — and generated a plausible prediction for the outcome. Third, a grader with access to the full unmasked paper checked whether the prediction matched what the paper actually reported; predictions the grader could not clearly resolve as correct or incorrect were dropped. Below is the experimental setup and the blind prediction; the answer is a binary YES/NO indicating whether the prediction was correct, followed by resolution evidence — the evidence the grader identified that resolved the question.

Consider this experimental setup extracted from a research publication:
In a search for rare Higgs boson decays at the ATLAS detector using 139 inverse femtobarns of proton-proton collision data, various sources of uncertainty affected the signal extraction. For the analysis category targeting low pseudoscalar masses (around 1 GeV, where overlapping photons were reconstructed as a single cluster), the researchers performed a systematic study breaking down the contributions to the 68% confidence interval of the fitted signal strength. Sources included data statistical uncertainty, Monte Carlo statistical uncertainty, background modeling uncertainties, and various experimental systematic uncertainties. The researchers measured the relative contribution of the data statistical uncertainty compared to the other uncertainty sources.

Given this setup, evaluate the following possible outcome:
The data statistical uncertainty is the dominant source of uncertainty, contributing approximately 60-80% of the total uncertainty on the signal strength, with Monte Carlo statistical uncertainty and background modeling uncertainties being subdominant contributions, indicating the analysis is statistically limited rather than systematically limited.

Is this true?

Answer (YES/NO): NO